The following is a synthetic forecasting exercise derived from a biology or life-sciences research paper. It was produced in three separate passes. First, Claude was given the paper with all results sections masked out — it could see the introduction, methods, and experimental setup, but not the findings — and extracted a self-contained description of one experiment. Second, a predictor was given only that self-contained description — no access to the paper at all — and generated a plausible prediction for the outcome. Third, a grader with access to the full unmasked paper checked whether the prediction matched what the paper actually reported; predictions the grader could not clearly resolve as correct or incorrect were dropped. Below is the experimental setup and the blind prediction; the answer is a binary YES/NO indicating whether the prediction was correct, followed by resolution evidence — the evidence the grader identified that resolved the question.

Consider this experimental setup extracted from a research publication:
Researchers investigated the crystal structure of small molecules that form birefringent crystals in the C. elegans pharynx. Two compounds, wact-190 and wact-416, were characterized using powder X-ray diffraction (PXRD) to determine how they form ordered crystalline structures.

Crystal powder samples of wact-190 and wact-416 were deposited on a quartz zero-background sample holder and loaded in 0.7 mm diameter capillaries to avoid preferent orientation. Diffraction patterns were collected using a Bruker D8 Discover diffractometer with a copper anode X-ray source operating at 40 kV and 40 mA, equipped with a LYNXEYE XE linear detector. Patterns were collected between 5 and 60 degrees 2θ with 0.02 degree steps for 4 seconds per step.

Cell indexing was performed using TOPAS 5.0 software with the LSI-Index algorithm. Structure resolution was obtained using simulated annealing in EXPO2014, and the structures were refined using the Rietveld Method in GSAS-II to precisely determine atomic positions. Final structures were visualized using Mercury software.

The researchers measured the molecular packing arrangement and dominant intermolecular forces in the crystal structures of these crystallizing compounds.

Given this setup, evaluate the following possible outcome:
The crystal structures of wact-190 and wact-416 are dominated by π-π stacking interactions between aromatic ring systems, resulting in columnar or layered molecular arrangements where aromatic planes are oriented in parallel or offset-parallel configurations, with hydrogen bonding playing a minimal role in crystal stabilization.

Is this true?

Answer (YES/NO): YES